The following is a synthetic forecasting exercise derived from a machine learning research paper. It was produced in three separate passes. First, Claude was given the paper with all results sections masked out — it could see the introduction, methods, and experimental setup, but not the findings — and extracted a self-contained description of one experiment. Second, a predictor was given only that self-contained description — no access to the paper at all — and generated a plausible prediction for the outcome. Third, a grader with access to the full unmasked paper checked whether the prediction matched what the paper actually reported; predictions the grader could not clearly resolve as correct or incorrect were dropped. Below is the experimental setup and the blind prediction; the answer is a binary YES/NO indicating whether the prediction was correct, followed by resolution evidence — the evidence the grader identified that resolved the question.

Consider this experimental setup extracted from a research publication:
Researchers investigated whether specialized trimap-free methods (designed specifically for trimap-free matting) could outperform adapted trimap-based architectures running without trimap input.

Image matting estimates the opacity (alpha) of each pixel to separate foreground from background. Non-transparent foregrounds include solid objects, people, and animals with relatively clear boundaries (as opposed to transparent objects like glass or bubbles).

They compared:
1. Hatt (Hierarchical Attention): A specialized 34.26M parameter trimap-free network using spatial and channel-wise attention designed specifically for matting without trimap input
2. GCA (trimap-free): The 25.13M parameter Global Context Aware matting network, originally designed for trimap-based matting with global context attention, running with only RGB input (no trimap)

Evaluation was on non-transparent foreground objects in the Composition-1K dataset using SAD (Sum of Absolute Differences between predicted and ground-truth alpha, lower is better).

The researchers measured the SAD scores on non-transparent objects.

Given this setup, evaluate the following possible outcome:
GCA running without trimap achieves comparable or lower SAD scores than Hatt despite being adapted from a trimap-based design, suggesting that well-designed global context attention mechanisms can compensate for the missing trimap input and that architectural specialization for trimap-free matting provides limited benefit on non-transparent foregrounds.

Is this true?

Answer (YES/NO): NO